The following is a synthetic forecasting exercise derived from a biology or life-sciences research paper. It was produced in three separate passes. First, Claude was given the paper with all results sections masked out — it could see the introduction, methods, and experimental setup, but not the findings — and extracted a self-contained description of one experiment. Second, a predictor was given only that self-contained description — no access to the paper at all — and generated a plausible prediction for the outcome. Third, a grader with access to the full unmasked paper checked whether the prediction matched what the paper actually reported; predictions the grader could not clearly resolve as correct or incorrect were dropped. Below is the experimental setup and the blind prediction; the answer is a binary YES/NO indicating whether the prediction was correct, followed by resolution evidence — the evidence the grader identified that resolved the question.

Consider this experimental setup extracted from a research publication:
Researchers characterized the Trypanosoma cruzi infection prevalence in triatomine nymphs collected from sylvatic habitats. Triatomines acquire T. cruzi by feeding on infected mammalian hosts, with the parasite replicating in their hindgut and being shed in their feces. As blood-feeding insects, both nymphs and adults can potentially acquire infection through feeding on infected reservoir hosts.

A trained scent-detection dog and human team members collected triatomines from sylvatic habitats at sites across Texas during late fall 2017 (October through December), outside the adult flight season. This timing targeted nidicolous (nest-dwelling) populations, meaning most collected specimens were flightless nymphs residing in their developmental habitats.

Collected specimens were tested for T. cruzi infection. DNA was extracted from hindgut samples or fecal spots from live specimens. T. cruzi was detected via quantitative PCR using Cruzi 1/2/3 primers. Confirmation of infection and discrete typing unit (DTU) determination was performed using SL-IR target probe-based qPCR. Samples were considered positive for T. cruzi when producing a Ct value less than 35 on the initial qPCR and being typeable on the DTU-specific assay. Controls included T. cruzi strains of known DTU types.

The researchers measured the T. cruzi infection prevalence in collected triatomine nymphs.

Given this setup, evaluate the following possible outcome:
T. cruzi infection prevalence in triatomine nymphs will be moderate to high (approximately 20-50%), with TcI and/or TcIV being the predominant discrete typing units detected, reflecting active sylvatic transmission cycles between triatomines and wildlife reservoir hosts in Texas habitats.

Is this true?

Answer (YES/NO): NO